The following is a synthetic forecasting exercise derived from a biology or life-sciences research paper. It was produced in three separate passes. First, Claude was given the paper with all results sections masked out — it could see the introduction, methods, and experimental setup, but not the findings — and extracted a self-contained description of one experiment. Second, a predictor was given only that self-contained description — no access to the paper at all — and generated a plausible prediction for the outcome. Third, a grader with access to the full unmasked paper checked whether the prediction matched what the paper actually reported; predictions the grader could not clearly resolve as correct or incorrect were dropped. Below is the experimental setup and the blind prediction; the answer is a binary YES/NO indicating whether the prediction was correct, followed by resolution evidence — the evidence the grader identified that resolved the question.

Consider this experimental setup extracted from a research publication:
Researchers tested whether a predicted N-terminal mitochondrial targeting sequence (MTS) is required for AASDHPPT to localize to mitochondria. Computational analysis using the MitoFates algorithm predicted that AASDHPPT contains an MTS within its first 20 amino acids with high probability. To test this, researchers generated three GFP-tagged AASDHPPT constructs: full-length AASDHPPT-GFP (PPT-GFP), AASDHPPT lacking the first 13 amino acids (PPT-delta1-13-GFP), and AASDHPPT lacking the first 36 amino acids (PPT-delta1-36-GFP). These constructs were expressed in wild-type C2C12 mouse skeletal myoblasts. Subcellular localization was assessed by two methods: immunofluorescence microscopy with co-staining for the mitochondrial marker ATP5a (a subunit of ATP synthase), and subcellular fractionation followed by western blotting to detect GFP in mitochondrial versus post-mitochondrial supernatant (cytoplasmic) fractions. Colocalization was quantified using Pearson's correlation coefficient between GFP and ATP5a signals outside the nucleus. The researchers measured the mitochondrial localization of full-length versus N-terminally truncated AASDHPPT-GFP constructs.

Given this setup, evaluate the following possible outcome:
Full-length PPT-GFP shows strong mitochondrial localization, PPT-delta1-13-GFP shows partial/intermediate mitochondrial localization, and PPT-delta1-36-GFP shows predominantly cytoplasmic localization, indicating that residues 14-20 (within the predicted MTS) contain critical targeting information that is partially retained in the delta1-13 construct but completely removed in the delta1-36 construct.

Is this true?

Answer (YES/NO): NO